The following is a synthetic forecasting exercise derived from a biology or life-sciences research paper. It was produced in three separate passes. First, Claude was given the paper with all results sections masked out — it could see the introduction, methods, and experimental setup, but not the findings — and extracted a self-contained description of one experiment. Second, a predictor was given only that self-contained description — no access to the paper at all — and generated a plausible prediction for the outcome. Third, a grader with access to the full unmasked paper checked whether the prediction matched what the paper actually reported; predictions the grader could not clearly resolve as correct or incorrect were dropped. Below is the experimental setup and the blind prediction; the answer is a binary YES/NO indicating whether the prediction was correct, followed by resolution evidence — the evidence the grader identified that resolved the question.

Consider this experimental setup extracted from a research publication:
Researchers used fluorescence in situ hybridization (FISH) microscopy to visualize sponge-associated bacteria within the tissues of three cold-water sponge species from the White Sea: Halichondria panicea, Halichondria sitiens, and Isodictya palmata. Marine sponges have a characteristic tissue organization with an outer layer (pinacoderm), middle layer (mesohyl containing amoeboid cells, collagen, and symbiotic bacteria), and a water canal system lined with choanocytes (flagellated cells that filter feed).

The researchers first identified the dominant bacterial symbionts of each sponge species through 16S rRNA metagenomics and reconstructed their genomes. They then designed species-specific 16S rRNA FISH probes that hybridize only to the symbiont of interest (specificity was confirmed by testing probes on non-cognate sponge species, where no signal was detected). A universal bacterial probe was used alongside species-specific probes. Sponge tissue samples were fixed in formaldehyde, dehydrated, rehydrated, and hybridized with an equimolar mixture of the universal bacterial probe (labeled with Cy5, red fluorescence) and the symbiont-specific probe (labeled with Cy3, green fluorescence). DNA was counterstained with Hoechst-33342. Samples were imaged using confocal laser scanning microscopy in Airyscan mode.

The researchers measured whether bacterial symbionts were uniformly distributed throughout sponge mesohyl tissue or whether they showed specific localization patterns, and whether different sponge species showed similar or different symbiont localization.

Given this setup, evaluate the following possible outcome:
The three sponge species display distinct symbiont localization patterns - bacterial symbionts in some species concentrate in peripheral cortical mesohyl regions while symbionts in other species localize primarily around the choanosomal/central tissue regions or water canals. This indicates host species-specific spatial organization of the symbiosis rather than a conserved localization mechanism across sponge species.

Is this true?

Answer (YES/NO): NO